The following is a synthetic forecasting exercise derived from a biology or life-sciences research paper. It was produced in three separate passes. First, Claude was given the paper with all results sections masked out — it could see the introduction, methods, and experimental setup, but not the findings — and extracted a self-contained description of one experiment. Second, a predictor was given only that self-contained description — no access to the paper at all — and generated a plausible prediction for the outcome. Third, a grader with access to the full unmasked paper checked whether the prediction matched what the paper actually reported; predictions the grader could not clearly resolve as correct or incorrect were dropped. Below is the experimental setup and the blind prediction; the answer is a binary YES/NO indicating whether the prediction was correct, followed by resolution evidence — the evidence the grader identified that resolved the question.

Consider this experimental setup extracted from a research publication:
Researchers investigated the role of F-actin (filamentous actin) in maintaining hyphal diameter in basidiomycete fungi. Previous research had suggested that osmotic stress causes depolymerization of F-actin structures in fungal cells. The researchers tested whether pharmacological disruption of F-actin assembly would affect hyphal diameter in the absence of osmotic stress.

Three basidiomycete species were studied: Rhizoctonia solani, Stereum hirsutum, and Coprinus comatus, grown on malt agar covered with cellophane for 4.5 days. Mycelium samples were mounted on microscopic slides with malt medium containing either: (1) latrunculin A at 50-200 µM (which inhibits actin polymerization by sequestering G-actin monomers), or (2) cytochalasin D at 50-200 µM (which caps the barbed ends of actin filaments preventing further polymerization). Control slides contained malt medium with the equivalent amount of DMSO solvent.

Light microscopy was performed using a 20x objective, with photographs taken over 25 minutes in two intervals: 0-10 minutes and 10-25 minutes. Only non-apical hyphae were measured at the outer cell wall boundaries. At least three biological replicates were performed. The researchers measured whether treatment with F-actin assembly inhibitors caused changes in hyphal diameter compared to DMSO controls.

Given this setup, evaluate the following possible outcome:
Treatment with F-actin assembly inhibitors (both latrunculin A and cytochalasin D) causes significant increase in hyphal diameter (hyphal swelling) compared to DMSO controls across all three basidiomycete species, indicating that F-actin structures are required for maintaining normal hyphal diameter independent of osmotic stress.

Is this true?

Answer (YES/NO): NO